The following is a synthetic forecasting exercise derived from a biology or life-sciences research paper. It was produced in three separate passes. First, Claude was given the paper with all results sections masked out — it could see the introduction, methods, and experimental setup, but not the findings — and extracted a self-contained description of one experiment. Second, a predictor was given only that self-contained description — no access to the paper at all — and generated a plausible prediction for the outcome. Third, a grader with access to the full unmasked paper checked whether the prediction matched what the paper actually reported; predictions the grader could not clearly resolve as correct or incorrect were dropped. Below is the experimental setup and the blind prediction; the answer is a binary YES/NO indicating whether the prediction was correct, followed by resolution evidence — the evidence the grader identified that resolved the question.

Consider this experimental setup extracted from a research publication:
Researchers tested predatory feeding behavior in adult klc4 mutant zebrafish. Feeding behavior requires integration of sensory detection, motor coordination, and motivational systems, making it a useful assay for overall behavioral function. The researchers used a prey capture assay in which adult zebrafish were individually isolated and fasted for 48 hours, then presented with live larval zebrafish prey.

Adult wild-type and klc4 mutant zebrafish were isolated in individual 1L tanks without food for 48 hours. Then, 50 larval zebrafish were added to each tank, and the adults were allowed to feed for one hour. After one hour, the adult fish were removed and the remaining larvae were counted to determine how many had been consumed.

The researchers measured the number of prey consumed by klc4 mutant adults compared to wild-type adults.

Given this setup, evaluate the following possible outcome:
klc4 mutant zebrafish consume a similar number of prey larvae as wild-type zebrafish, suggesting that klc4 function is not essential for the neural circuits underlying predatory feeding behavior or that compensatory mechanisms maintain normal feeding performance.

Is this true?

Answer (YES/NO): NO